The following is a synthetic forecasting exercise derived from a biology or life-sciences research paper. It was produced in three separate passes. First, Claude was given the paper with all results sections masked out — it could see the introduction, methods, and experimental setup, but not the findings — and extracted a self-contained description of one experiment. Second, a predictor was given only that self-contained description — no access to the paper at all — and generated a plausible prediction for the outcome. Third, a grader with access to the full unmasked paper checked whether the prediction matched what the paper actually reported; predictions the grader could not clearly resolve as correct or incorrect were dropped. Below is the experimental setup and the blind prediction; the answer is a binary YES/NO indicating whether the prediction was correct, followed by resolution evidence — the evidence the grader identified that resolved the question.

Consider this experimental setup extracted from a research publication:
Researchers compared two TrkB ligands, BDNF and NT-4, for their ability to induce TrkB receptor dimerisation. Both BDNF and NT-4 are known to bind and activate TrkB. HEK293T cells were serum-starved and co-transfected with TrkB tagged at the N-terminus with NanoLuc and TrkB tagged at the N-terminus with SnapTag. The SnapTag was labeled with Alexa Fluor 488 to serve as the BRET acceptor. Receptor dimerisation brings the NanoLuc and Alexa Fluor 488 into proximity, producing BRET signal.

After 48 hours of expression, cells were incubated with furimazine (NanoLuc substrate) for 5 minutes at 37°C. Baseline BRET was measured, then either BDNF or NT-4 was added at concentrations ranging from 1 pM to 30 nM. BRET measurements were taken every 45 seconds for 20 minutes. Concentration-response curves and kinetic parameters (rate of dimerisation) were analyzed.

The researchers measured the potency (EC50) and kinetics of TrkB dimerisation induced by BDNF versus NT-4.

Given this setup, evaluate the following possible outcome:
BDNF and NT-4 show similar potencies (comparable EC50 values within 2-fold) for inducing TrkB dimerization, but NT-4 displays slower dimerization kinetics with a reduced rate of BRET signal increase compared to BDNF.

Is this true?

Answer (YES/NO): NO